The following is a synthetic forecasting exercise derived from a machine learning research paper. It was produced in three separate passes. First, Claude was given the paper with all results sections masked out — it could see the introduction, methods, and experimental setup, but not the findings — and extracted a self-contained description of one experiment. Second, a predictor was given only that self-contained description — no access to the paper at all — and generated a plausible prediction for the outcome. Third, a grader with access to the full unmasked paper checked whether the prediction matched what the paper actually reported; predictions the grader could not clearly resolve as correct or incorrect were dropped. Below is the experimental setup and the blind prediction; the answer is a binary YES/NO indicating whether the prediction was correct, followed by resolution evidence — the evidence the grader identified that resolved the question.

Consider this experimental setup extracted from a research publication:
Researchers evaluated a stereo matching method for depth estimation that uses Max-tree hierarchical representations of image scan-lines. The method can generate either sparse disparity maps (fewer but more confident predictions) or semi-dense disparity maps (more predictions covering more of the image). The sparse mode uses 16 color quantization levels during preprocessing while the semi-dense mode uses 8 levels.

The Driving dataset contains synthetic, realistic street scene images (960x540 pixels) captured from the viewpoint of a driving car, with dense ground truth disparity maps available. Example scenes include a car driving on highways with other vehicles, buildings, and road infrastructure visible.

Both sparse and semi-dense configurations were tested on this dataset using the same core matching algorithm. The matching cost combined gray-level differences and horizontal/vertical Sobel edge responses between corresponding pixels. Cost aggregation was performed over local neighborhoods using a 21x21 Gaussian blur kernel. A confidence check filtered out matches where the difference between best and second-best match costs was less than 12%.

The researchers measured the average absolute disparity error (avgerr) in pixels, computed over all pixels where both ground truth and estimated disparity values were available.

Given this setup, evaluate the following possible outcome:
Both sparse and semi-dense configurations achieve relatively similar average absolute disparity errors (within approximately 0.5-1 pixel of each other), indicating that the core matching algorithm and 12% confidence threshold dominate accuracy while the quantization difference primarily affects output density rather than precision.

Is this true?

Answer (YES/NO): NO